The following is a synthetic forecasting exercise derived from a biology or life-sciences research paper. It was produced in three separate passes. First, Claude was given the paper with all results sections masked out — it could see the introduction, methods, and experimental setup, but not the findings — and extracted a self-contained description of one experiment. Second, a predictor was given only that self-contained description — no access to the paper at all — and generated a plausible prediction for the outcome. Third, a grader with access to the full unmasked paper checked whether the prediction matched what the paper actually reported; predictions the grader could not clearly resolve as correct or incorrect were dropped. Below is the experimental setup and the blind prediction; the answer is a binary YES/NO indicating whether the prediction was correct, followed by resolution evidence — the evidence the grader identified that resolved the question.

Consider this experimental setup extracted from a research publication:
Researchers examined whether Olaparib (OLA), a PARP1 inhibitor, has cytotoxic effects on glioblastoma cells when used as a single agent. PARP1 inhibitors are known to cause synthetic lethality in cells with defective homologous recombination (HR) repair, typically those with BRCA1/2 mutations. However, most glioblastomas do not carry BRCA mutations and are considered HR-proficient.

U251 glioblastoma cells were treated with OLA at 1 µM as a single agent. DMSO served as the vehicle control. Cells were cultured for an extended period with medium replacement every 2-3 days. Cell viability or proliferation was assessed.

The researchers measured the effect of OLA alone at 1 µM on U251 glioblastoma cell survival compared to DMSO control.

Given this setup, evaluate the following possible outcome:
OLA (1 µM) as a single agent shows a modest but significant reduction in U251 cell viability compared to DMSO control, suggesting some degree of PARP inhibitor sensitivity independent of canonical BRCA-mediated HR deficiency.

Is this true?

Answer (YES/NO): NO